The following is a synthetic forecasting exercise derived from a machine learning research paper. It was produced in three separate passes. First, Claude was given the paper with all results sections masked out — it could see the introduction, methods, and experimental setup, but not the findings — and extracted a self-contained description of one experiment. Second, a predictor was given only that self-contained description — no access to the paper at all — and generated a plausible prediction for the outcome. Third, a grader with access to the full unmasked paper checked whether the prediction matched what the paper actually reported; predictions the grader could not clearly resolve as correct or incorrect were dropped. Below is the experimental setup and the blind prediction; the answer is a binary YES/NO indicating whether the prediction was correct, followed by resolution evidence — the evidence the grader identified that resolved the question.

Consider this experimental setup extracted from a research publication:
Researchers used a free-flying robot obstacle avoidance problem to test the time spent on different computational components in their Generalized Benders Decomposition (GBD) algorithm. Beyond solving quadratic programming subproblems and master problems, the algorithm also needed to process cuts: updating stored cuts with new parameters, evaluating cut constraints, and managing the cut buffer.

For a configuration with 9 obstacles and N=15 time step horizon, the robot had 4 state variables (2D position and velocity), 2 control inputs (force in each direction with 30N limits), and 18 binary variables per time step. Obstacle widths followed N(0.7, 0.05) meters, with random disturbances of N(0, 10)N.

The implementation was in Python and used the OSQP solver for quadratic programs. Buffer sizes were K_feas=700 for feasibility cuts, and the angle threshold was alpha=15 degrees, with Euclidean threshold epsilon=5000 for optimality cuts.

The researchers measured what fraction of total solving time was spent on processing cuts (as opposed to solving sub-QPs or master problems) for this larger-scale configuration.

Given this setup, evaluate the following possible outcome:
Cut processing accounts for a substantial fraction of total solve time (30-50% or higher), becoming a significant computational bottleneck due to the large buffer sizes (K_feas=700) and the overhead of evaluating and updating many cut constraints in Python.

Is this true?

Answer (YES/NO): YES